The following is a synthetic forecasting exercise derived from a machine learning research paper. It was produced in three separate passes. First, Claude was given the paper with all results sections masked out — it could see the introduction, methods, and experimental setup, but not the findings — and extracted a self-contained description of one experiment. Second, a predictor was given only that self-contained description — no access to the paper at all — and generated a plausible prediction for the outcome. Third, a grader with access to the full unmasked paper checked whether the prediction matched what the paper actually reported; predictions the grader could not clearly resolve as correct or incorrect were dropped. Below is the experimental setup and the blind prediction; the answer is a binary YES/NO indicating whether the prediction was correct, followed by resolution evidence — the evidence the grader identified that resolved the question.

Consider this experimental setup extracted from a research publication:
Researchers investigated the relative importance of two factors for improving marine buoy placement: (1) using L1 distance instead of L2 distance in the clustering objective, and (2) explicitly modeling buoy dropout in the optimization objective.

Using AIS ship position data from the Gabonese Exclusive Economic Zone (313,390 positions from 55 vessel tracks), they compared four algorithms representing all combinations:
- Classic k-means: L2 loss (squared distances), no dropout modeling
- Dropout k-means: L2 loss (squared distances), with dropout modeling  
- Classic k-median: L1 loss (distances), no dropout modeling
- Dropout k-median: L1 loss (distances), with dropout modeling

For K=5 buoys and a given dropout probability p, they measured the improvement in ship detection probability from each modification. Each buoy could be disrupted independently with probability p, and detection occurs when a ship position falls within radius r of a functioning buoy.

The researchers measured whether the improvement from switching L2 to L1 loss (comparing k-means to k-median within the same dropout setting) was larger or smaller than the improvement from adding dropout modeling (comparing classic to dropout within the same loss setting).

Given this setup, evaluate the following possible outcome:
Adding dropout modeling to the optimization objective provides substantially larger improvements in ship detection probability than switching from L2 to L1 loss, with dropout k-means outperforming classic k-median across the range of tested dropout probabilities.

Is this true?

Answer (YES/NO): NO